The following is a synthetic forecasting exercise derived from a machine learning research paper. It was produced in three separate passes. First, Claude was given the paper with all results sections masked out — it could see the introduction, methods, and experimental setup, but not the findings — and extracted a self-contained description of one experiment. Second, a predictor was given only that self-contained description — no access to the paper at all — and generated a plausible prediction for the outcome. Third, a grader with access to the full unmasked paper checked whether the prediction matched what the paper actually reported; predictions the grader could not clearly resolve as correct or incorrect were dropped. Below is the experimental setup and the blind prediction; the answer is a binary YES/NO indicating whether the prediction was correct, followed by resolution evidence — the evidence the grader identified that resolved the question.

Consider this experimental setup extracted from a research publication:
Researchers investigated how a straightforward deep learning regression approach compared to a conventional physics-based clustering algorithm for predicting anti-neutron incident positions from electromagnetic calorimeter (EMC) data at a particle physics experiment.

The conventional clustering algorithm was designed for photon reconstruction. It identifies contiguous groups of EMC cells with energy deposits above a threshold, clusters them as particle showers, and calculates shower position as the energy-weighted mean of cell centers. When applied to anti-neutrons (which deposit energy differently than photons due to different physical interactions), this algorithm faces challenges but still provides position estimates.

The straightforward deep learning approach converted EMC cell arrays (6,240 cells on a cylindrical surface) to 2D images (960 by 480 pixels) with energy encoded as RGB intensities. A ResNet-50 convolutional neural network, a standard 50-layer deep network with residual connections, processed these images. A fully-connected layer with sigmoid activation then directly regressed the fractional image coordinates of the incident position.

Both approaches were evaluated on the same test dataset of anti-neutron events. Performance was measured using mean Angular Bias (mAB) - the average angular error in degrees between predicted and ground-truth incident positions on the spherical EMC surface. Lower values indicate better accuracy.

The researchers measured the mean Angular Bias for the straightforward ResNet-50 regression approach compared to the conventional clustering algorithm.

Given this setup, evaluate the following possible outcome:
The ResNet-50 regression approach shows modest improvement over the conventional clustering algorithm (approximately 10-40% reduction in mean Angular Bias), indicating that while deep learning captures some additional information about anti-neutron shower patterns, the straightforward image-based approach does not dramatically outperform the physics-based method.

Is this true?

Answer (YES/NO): NO